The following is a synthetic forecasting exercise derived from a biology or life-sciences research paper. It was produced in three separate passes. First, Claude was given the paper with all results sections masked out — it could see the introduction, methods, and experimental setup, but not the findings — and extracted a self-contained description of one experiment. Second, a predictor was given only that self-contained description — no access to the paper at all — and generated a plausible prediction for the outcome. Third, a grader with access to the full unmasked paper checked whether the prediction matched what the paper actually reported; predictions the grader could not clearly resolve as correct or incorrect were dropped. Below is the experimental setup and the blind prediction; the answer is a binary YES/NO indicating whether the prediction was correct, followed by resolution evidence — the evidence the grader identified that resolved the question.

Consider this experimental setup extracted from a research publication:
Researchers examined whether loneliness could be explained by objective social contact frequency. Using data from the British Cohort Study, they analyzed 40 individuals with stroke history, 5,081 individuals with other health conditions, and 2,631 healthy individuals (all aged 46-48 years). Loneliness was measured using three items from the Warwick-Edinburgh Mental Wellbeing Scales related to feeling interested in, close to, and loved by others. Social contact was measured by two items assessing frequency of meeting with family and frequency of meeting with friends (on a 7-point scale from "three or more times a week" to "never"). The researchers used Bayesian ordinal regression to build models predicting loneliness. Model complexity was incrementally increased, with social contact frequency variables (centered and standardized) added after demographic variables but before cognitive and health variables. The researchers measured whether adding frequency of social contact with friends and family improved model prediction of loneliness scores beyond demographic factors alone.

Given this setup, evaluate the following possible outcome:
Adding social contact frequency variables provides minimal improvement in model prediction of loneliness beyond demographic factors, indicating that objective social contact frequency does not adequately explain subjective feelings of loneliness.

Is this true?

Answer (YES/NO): YES